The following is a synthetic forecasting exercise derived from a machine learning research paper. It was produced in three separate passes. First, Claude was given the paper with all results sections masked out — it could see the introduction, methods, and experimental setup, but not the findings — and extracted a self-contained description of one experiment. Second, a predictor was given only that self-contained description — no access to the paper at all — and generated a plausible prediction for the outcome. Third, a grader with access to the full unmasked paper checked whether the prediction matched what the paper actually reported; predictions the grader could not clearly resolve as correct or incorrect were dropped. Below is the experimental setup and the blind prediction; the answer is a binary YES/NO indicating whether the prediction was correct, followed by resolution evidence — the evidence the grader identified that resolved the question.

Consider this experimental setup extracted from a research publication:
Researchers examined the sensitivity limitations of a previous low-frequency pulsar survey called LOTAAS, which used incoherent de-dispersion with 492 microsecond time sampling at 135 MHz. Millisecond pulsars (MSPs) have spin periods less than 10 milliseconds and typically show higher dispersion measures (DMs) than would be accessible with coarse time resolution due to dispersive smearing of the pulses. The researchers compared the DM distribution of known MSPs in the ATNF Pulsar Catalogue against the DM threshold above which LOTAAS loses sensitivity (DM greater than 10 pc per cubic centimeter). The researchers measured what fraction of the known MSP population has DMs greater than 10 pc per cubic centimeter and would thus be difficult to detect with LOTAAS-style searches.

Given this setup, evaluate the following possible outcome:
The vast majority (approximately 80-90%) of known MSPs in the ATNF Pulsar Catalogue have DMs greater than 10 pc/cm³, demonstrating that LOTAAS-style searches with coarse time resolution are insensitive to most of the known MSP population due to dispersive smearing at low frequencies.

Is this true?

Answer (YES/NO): NO